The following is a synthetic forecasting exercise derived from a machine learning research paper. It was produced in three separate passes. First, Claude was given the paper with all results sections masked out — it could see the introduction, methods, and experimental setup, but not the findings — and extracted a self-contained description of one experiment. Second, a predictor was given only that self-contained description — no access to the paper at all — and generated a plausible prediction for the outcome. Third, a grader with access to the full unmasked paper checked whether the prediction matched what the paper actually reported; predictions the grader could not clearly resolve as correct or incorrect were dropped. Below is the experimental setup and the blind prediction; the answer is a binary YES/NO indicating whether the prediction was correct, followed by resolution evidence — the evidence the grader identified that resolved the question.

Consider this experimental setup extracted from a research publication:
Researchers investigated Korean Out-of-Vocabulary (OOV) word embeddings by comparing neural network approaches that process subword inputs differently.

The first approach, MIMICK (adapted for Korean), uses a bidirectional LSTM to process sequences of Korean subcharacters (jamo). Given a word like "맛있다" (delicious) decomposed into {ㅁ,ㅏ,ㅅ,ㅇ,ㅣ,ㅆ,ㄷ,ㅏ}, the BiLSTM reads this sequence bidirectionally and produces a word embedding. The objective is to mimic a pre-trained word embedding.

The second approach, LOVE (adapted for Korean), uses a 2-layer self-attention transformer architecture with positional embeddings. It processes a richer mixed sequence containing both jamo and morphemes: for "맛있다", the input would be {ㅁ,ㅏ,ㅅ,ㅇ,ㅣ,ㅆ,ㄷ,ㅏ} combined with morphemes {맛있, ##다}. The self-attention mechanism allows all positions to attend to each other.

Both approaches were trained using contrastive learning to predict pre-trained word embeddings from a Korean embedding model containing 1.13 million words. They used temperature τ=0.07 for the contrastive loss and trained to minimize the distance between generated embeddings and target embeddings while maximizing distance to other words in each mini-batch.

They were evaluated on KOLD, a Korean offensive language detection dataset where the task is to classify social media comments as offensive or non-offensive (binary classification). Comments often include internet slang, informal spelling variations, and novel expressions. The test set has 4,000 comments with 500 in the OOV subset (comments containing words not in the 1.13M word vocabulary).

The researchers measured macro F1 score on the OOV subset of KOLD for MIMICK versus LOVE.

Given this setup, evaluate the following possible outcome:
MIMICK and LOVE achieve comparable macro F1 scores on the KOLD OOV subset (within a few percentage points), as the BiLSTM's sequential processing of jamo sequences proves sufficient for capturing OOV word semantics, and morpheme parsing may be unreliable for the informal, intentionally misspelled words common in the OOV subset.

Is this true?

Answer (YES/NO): NO